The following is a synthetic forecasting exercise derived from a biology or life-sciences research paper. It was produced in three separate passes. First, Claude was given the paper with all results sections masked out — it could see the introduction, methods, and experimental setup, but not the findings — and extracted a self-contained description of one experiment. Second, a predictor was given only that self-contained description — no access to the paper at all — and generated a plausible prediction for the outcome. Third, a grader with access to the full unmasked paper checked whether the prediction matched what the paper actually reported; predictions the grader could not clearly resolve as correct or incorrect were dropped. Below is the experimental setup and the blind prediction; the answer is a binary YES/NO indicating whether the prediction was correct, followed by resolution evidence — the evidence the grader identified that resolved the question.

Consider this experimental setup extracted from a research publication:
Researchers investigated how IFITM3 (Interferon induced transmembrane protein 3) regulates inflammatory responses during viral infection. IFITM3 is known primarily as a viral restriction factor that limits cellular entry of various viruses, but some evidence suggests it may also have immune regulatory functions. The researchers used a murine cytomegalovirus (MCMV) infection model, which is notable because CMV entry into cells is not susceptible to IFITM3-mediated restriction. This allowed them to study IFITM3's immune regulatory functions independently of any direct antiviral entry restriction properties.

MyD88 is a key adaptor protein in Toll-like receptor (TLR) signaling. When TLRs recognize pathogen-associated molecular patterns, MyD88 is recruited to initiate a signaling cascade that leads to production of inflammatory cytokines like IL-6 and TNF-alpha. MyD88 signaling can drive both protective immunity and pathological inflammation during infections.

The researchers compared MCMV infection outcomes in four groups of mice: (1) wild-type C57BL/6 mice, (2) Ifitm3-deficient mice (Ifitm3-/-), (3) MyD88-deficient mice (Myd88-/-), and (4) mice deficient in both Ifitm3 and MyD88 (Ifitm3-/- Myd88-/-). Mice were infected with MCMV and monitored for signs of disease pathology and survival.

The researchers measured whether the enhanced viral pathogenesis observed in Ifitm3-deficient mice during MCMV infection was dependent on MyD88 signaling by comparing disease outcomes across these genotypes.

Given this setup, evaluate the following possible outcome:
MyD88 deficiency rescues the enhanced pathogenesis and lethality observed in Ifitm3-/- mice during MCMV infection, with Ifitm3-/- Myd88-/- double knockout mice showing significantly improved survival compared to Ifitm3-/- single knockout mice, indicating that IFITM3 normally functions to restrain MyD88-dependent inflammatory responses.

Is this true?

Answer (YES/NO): NO